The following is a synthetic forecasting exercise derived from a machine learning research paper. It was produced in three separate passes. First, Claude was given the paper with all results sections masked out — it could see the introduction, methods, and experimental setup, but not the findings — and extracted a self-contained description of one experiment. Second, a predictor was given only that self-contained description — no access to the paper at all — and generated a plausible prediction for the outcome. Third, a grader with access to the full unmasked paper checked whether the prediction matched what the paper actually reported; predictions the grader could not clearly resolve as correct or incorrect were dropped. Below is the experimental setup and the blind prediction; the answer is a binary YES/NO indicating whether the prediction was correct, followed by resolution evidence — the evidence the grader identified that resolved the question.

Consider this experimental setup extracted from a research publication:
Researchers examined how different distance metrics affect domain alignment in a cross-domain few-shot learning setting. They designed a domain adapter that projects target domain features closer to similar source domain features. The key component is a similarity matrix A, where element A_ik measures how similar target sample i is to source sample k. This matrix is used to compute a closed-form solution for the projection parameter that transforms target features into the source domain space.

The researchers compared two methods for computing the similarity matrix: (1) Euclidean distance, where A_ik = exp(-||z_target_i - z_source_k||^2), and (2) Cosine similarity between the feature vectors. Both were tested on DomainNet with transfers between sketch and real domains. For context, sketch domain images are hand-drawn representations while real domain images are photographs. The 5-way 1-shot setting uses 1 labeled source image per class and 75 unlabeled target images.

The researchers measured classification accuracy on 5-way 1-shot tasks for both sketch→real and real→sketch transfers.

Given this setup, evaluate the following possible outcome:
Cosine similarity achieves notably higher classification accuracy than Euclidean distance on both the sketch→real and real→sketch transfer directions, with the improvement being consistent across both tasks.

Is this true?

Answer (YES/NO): NO